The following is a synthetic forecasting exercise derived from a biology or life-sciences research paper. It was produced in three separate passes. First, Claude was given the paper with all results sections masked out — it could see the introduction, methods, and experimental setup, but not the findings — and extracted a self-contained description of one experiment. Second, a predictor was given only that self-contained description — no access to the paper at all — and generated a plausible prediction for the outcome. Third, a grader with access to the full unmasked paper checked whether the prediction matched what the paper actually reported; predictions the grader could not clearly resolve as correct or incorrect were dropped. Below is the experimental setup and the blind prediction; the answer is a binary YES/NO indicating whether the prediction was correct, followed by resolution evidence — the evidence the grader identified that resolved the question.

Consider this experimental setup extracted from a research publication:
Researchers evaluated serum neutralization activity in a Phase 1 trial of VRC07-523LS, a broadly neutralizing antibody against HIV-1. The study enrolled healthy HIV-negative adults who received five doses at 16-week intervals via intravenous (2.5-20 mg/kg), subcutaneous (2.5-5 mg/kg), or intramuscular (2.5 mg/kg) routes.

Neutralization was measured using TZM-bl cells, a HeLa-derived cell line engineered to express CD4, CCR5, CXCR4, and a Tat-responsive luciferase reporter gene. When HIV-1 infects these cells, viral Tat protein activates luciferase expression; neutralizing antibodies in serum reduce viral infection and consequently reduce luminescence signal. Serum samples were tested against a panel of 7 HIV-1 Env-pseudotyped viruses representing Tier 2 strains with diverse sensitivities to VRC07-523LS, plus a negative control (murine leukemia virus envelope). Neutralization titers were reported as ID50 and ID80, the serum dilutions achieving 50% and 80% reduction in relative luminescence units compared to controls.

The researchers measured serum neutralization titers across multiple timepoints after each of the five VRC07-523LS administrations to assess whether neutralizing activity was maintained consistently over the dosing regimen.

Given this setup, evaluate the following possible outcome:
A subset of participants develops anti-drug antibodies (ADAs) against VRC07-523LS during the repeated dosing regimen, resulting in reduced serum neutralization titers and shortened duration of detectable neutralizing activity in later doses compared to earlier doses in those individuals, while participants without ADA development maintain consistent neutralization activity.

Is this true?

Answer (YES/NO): NO